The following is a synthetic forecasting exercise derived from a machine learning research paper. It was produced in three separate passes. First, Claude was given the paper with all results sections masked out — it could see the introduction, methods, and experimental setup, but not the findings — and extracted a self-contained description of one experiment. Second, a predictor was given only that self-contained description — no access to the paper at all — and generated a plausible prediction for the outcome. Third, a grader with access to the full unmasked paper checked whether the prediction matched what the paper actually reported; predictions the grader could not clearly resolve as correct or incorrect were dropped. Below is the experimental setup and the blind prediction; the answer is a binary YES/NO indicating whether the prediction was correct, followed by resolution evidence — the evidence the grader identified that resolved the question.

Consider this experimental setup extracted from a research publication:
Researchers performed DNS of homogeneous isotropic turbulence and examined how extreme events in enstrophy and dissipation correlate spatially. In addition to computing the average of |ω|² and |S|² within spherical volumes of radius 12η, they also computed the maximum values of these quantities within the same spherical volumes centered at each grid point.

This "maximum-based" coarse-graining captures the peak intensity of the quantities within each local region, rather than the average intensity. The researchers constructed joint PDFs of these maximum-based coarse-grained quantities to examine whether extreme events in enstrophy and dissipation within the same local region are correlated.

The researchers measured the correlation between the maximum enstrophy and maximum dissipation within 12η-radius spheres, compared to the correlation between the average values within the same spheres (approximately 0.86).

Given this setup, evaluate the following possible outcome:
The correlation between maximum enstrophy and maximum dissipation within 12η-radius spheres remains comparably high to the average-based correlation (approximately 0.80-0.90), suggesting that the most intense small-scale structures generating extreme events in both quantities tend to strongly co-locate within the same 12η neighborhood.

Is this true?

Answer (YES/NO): YES